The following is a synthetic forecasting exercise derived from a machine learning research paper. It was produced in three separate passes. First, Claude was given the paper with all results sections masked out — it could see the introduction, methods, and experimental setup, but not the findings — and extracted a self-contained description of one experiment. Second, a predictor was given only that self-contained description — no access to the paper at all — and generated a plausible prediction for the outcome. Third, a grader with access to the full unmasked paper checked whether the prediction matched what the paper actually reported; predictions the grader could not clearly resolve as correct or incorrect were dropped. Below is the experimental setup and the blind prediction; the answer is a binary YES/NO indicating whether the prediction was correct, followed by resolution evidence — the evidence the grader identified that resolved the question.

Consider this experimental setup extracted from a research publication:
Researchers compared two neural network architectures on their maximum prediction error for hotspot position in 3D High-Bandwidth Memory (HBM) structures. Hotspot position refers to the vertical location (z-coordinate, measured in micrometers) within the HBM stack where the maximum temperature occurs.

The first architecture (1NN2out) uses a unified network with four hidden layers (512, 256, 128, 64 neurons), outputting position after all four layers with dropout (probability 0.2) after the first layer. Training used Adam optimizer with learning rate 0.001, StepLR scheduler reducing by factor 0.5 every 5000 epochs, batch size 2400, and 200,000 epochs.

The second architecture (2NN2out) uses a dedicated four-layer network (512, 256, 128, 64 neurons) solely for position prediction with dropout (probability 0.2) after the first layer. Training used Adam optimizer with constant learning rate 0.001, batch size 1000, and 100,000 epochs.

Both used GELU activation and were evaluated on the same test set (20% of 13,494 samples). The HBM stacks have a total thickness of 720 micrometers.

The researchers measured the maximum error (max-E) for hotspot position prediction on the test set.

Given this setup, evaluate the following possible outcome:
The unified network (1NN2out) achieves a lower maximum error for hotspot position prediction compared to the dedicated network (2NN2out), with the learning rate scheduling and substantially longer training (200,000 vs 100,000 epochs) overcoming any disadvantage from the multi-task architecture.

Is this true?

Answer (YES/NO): NO